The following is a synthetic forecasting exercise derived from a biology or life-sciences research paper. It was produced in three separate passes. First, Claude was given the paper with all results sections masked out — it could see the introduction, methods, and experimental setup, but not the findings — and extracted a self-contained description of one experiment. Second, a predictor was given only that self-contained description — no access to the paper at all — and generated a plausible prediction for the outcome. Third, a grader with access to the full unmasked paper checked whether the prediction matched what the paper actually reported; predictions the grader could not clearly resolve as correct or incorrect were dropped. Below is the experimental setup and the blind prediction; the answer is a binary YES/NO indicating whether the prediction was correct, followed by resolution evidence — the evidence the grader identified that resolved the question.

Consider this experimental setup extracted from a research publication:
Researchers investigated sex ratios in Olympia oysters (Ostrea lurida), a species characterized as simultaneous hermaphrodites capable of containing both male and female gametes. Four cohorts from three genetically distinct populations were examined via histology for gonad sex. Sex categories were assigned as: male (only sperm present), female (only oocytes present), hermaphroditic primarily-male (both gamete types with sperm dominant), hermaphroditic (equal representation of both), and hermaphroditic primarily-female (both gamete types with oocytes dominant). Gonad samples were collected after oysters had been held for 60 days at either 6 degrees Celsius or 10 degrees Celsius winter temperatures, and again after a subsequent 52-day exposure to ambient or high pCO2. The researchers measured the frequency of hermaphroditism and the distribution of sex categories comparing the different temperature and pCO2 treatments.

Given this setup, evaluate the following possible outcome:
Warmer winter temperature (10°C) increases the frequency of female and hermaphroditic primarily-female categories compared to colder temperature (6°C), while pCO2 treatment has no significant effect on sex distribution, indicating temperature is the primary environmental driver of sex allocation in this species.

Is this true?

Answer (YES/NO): NO